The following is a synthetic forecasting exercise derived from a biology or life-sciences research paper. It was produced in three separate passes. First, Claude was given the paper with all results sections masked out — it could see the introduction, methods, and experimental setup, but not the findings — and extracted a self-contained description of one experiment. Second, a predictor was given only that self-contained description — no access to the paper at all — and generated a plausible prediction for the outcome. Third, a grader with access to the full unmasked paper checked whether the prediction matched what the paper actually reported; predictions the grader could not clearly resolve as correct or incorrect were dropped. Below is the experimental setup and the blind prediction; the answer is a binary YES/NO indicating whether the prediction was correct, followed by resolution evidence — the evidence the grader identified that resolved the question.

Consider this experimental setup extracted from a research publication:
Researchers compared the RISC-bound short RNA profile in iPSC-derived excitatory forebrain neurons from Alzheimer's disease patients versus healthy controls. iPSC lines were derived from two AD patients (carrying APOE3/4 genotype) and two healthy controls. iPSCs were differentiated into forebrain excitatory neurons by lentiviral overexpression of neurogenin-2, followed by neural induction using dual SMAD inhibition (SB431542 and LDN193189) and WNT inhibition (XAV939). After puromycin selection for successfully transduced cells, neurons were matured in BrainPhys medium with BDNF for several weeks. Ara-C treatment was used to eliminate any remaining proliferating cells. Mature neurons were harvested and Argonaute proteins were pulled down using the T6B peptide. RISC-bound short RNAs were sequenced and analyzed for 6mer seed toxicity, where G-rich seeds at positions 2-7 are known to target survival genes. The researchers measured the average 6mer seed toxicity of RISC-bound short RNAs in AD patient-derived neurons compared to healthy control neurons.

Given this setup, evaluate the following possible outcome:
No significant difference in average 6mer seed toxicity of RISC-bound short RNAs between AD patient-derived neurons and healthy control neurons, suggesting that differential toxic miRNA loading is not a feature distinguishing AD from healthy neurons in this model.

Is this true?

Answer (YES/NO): NO